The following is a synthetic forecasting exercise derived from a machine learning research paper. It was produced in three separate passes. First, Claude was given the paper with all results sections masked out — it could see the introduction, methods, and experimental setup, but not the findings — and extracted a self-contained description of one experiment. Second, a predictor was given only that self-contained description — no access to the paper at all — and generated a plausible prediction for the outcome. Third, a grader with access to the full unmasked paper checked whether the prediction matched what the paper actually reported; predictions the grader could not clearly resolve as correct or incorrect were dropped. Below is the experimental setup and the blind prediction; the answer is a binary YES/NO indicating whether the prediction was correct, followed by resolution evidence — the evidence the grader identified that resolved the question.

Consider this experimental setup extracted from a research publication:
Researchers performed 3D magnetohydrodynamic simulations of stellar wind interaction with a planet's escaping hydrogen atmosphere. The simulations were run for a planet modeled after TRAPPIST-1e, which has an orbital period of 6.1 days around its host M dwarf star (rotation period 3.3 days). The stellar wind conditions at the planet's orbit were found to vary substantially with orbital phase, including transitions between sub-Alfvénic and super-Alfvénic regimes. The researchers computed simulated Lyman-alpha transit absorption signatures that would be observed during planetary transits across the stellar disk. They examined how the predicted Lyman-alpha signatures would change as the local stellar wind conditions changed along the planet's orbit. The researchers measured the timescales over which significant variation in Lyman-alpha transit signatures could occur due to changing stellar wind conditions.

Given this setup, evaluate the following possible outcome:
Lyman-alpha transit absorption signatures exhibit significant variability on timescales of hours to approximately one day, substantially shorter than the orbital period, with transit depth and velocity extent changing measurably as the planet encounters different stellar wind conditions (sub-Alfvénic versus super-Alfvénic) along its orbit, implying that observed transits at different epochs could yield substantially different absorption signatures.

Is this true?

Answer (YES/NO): YES